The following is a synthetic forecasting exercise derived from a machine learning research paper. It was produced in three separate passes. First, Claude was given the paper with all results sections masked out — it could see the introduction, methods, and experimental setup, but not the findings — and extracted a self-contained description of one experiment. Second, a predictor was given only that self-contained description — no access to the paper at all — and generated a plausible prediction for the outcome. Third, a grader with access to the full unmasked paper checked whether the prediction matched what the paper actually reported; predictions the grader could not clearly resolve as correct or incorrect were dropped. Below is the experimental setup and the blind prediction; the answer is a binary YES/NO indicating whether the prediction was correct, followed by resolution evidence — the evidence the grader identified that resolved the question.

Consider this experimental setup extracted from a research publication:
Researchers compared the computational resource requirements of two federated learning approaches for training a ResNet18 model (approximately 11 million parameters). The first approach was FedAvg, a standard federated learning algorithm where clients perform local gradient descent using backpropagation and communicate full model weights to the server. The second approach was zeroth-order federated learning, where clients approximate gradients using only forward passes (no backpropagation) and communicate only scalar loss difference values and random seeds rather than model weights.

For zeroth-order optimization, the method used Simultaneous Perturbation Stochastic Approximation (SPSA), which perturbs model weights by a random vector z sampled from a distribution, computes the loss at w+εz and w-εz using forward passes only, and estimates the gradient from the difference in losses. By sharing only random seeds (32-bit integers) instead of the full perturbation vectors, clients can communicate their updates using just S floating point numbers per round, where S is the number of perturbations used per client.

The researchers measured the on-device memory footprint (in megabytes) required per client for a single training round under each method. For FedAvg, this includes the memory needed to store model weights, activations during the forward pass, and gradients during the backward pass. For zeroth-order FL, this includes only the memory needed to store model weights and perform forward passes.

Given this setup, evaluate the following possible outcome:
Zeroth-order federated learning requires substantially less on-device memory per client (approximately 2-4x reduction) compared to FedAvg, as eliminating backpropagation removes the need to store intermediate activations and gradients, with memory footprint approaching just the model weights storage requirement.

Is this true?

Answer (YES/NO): NO